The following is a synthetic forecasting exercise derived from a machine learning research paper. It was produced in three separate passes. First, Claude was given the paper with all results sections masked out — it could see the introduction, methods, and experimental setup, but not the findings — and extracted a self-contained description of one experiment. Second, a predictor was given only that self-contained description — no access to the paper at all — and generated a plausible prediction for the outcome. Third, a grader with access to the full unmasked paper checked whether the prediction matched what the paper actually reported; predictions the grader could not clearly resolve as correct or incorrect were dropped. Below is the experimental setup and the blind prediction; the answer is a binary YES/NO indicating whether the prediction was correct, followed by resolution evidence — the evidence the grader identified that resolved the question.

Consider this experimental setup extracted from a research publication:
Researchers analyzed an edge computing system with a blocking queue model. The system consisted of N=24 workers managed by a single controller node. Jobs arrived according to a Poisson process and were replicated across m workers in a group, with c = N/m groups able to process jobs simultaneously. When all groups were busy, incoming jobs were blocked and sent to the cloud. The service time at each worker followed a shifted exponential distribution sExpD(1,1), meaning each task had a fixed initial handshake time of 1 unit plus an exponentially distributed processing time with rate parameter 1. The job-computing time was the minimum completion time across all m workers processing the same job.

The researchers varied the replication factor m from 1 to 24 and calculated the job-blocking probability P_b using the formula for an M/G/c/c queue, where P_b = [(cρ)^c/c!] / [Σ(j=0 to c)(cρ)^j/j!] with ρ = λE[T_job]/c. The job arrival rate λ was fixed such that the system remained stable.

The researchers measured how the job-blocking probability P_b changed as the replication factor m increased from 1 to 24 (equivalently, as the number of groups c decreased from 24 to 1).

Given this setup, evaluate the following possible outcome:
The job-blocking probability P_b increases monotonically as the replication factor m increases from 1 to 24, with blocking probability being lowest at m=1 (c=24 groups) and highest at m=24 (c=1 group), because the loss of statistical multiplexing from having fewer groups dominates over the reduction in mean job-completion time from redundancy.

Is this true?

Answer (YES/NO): YES